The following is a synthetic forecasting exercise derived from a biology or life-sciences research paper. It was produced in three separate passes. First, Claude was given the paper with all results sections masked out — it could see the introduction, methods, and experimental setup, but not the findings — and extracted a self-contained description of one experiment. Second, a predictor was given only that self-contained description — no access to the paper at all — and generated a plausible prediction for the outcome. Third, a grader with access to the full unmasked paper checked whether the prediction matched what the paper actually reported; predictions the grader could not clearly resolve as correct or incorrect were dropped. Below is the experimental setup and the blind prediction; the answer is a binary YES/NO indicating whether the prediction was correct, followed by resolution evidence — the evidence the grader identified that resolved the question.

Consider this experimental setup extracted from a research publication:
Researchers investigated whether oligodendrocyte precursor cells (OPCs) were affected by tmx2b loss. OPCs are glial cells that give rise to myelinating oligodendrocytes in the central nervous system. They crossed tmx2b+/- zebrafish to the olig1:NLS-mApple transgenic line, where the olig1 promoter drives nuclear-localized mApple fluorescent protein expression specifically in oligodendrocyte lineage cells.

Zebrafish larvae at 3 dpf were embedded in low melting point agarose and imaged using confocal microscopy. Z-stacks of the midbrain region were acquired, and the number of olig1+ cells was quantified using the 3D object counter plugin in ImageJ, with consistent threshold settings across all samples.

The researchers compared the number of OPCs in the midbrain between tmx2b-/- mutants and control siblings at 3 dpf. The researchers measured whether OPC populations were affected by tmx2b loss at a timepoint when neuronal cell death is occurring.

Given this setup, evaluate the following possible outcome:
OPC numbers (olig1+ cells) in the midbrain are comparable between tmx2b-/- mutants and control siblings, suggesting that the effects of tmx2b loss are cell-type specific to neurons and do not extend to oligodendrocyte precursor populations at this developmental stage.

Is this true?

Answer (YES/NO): NO